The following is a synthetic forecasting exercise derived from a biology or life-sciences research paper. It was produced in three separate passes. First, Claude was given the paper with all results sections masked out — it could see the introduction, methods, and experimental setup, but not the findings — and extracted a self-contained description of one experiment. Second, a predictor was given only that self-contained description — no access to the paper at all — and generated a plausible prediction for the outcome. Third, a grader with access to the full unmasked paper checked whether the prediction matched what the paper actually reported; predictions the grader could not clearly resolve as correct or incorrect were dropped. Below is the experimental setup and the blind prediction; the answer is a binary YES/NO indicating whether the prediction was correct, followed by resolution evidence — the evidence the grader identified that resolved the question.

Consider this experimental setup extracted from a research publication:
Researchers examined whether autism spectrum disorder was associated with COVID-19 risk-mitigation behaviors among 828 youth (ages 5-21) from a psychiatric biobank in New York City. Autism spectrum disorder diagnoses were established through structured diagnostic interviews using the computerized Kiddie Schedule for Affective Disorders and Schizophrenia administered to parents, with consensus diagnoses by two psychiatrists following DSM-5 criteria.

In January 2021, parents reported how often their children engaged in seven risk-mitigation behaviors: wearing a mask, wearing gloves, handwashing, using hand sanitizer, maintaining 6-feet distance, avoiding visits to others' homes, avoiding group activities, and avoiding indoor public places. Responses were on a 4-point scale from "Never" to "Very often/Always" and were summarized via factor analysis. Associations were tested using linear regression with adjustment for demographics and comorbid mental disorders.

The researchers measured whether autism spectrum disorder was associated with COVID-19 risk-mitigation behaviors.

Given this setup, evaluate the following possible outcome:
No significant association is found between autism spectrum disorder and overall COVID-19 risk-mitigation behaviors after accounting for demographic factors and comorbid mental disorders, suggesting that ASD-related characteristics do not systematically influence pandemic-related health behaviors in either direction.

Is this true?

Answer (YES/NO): YES